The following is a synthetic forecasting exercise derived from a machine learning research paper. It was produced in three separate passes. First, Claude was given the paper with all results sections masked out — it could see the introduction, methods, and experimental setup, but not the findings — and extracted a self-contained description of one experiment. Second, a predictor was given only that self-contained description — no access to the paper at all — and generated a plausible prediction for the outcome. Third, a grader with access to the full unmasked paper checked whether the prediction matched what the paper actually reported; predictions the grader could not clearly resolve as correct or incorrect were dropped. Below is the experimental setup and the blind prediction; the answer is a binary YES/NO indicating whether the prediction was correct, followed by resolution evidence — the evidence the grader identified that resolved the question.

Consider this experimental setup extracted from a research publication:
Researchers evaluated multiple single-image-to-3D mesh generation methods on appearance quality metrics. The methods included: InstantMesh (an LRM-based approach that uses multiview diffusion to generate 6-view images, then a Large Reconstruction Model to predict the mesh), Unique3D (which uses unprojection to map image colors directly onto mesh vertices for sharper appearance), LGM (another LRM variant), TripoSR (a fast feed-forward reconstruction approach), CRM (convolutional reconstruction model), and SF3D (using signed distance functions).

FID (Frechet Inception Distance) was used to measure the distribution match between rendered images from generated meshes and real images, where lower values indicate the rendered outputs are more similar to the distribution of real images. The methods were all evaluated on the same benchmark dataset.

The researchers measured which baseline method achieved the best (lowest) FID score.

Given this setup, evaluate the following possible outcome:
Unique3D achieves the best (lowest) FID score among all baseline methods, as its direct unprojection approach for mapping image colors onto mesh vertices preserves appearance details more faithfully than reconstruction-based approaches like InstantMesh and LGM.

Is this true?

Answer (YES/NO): NO